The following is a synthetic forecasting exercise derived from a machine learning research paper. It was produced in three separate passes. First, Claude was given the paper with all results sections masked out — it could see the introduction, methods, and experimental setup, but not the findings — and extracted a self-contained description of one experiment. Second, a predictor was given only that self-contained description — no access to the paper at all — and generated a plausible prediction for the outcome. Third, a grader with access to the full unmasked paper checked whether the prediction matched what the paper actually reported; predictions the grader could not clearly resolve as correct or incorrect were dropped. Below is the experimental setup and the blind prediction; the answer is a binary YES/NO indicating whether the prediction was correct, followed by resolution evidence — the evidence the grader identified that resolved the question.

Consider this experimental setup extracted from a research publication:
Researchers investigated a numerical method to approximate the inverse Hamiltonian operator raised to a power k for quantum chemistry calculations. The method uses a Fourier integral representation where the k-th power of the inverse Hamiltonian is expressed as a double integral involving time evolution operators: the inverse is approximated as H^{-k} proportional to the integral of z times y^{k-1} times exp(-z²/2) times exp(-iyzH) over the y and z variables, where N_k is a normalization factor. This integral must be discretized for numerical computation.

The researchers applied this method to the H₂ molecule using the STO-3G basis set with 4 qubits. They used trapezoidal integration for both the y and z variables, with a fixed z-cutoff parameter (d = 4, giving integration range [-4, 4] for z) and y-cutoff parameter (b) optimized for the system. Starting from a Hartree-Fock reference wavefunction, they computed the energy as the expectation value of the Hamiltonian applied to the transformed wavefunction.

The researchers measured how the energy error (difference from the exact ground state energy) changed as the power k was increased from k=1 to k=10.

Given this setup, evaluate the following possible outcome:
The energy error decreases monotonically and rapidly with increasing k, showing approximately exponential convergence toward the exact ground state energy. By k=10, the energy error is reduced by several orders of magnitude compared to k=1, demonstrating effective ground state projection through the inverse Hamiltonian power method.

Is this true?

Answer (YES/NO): NO